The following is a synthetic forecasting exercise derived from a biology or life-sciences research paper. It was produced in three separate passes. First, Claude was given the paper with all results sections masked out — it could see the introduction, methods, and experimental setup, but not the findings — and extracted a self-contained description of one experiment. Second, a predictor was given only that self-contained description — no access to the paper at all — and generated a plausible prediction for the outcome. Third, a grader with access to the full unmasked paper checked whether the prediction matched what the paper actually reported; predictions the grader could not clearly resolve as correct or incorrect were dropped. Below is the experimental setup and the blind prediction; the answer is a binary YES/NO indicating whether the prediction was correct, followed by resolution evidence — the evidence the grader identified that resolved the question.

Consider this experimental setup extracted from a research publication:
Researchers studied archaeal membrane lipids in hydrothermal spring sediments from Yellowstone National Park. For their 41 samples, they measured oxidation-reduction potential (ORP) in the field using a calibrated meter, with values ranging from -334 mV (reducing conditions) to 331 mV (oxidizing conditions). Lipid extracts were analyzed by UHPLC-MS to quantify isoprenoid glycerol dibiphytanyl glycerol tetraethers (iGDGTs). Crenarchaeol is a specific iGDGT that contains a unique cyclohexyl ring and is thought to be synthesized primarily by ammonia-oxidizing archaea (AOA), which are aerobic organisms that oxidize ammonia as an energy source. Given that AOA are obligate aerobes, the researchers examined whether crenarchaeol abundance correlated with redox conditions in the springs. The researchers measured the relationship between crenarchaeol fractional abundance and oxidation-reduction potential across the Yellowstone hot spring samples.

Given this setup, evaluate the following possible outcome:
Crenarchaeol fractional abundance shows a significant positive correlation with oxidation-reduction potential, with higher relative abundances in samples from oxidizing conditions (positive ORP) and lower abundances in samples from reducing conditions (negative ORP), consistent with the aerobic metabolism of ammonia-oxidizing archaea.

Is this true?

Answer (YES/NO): NO